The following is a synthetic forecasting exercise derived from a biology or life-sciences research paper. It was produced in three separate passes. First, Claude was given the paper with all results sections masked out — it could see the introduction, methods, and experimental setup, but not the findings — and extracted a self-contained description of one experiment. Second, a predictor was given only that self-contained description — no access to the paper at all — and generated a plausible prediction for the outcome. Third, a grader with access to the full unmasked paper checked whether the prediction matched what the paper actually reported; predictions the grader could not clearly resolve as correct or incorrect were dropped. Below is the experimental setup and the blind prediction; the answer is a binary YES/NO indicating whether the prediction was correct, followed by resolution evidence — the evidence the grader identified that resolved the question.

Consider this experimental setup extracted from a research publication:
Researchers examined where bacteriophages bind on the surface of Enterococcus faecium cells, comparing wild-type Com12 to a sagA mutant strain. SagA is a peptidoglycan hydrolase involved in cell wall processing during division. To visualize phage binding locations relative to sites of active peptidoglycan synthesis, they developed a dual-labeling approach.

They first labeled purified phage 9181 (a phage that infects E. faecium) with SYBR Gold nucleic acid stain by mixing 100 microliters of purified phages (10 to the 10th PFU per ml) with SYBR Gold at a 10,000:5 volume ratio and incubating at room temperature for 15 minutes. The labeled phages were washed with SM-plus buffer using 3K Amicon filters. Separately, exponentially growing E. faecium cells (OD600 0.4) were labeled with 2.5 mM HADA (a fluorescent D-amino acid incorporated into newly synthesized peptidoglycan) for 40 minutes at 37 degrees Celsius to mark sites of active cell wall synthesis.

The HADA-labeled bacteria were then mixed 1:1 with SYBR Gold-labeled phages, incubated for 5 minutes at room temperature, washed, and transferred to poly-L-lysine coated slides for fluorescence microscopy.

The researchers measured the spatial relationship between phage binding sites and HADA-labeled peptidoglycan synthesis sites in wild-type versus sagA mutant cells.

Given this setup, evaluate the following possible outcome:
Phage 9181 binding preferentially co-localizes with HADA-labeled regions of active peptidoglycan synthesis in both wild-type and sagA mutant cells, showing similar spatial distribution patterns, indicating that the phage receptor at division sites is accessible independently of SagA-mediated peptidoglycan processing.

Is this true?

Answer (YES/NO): NO